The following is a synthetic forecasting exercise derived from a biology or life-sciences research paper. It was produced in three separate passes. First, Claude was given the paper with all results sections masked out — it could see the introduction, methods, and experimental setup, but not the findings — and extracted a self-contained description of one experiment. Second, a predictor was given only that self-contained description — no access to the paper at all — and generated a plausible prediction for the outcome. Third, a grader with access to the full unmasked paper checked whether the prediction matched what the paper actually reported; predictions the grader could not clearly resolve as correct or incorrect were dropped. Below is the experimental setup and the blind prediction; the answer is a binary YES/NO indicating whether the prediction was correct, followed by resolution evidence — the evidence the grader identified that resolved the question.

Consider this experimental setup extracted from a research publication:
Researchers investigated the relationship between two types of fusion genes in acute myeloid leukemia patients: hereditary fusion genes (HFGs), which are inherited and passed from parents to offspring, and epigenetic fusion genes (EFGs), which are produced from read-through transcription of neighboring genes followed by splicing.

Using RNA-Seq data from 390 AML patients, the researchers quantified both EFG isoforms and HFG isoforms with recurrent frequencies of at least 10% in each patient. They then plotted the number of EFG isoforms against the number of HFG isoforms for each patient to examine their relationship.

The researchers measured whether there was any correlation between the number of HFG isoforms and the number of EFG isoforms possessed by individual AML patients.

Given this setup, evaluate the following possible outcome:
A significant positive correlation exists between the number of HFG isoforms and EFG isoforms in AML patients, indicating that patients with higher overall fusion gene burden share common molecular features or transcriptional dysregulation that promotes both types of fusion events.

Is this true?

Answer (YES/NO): YES